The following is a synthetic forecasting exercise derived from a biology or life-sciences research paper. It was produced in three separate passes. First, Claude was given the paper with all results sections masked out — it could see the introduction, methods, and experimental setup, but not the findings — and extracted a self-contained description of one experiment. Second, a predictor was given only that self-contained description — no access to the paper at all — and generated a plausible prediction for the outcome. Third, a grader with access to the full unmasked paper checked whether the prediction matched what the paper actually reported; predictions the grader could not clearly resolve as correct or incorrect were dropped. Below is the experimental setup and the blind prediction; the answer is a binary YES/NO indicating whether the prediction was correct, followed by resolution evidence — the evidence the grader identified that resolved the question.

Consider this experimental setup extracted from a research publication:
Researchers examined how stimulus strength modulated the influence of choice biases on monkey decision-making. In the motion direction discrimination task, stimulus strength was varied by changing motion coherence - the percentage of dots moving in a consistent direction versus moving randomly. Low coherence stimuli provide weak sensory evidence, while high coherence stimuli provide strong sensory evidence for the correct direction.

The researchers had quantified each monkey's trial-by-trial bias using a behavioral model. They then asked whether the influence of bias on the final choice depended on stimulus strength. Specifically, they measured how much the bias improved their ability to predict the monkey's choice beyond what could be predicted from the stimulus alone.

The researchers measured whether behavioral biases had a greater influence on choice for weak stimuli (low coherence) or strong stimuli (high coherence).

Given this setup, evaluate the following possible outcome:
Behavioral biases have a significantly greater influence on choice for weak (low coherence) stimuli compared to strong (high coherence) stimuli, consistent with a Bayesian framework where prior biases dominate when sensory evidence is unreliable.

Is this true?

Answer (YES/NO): YES